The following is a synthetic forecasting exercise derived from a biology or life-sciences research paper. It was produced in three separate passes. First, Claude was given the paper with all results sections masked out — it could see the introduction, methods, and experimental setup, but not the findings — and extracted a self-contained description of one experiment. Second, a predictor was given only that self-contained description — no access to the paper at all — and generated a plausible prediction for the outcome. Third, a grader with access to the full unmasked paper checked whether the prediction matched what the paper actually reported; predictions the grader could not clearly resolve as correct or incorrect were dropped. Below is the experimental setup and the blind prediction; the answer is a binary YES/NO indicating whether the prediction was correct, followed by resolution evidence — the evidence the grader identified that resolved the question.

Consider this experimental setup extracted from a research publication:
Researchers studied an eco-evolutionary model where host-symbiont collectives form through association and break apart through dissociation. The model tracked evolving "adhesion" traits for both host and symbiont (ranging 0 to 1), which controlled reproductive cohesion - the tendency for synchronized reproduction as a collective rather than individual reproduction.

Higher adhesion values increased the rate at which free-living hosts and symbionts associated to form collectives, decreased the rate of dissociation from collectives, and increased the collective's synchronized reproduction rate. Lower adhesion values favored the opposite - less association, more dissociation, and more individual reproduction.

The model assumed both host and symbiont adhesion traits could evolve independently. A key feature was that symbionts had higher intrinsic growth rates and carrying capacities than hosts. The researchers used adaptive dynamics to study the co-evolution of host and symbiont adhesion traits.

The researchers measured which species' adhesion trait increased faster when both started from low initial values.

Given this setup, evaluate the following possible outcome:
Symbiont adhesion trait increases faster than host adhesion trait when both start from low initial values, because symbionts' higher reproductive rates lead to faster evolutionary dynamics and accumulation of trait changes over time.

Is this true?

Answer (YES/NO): YES